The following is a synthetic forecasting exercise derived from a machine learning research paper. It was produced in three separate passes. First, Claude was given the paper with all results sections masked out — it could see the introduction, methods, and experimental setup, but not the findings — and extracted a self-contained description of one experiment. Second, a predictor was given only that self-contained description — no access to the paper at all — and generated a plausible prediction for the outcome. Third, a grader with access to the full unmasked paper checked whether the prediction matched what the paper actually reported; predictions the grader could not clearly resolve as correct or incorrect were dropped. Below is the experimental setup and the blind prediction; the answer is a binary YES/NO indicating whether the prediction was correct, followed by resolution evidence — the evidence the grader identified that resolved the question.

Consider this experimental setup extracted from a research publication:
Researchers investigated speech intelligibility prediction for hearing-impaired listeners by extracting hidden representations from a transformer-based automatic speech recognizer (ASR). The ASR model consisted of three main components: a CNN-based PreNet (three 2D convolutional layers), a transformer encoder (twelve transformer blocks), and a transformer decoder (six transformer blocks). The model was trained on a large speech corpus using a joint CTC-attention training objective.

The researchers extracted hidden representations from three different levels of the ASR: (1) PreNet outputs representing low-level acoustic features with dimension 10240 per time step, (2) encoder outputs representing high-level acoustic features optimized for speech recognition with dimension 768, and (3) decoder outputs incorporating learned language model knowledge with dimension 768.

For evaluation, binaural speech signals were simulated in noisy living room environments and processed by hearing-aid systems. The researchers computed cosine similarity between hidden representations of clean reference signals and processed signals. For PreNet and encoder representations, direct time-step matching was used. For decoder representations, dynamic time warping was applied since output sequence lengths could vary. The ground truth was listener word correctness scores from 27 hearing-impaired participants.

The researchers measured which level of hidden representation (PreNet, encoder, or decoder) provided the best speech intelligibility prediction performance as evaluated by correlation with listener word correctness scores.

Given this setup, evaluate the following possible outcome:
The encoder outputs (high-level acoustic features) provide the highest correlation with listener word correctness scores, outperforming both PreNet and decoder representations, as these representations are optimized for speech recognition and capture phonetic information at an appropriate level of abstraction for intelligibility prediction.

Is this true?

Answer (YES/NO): NO